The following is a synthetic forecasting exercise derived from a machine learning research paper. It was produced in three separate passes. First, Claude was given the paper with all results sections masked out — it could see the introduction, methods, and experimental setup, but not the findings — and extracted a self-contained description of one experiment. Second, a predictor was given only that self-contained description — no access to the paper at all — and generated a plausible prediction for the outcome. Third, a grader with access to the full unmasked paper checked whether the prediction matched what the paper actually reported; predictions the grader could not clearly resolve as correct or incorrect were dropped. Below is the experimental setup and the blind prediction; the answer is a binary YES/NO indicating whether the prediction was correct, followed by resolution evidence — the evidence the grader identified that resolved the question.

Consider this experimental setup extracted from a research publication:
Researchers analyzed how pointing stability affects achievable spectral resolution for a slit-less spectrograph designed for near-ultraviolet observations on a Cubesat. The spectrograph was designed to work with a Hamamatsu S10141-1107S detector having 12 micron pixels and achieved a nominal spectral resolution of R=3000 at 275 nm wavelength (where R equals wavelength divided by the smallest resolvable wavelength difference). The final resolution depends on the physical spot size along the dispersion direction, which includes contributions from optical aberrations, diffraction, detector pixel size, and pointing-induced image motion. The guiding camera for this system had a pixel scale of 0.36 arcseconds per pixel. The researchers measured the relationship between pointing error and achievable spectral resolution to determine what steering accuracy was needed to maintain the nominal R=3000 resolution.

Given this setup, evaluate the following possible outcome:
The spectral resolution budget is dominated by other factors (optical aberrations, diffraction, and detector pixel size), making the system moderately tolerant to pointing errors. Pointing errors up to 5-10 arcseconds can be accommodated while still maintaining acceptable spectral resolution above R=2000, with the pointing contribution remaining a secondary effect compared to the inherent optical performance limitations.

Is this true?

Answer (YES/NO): NO